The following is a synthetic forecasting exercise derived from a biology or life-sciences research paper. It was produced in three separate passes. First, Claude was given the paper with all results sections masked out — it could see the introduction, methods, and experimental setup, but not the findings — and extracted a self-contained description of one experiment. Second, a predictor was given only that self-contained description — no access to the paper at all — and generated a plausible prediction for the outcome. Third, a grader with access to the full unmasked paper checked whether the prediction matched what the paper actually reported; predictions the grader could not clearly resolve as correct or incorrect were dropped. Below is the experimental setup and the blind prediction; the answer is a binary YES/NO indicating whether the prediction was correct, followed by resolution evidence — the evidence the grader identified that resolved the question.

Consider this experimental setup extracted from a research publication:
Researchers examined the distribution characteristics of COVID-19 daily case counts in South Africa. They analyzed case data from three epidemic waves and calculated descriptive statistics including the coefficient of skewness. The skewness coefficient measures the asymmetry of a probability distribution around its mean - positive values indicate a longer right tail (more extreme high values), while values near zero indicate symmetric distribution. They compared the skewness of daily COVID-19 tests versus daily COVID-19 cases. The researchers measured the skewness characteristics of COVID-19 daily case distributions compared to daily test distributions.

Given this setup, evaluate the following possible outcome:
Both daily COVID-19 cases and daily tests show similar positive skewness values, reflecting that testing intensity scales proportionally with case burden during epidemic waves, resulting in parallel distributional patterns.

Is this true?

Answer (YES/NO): NO